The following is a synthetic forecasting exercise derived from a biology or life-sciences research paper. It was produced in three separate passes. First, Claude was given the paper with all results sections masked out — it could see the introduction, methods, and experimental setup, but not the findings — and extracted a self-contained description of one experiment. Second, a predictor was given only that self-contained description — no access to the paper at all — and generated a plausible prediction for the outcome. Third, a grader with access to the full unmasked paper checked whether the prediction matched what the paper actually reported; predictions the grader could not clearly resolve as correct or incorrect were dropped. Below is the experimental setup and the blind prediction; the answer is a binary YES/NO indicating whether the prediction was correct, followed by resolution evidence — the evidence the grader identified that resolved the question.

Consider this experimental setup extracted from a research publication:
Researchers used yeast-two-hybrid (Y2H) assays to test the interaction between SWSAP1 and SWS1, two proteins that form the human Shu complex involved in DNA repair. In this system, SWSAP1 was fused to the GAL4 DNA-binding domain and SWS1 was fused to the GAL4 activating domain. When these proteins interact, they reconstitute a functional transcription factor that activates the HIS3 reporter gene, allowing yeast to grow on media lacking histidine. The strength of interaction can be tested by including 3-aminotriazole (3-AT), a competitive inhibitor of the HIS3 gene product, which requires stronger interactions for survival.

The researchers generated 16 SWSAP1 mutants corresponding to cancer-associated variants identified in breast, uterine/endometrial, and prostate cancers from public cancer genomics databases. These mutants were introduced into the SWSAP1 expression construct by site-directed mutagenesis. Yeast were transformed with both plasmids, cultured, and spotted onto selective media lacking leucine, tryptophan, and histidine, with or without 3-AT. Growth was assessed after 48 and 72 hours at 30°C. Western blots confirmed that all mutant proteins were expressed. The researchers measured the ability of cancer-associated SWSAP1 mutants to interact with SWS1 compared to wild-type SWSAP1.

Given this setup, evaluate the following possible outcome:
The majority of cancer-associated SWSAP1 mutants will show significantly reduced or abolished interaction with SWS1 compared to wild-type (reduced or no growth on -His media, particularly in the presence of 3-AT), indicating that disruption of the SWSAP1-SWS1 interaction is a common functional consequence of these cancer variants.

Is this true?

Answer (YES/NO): YES